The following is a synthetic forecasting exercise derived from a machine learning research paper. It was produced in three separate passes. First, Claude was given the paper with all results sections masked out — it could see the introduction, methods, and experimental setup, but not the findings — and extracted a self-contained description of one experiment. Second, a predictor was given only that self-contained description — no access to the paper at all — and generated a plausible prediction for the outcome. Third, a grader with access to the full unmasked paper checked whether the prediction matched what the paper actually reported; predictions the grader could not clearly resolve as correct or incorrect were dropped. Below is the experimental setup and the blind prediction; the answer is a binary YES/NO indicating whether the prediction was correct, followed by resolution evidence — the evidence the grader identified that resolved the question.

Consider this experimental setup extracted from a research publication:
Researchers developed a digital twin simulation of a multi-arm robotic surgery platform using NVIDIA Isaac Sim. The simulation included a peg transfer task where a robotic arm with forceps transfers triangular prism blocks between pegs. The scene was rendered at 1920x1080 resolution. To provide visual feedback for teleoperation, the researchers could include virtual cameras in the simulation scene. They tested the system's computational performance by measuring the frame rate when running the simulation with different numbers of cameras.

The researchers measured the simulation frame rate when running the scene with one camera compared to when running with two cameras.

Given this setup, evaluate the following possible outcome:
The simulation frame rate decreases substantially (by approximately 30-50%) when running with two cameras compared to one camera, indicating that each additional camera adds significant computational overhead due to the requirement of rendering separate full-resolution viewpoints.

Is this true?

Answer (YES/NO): YES